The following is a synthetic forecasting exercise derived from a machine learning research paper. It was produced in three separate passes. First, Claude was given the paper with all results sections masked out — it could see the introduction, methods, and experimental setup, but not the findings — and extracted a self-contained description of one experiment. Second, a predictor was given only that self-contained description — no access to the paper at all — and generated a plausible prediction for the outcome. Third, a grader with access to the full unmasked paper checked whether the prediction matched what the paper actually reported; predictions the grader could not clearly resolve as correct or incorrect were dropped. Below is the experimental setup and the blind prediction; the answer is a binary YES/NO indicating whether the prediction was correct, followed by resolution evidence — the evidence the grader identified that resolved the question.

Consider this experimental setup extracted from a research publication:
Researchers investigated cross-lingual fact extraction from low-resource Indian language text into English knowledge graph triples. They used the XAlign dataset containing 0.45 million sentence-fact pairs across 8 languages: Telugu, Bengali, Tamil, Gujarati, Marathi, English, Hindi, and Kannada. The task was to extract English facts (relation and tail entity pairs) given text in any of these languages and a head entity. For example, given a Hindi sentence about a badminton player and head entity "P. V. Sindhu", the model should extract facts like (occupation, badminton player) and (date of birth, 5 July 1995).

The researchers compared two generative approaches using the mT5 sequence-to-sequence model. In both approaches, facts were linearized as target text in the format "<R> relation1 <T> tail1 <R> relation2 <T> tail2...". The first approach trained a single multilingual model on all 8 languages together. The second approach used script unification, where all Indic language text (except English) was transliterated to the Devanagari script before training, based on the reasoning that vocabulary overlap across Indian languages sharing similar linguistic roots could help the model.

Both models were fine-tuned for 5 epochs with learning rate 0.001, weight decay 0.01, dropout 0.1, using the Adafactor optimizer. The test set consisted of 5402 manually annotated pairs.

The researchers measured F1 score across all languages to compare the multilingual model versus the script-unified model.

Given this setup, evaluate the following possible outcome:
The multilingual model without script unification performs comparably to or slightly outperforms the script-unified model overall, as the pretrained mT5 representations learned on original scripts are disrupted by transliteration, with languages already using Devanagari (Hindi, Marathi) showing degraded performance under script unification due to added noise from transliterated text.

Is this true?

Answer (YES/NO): YES